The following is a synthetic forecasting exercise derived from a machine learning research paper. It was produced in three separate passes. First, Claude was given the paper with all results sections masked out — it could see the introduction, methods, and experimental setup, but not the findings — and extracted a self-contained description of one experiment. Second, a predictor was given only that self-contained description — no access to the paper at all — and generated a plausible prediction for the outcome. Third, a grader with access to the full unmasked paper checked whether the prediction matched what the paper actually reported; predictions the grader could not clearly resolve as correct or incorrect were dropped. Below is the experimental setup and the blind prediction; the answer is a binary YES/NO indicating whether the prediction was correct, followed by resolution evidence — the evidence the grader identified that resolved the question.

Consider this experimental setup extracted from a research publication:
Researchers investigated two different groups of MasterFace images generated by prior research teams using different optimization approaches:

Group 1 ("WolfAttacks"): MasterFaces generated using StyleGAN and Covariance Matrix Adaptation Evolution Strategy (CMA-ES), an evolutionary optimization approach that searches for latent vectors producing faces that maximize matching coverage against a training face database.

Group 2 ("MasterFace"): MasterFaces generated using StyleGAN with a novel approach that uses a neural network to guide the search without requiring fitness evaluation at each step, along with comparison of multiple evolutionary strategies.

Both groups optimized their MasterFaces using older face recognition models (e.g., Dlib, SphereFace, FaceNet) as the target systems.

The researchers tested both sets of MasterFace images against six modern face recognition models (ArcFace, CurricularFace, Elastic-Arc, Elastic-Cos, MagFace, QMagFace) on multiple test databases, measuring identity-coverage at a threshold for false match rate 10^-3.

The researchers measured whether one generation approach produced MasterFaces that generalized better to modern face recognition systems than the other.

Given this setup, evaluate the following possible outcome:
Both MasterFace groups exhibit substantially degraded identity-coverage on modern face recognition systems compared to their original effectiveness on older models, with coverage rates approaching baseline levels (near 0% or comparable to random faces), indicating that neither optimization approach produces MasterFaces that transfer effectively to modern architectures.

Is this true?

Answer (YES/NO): YES